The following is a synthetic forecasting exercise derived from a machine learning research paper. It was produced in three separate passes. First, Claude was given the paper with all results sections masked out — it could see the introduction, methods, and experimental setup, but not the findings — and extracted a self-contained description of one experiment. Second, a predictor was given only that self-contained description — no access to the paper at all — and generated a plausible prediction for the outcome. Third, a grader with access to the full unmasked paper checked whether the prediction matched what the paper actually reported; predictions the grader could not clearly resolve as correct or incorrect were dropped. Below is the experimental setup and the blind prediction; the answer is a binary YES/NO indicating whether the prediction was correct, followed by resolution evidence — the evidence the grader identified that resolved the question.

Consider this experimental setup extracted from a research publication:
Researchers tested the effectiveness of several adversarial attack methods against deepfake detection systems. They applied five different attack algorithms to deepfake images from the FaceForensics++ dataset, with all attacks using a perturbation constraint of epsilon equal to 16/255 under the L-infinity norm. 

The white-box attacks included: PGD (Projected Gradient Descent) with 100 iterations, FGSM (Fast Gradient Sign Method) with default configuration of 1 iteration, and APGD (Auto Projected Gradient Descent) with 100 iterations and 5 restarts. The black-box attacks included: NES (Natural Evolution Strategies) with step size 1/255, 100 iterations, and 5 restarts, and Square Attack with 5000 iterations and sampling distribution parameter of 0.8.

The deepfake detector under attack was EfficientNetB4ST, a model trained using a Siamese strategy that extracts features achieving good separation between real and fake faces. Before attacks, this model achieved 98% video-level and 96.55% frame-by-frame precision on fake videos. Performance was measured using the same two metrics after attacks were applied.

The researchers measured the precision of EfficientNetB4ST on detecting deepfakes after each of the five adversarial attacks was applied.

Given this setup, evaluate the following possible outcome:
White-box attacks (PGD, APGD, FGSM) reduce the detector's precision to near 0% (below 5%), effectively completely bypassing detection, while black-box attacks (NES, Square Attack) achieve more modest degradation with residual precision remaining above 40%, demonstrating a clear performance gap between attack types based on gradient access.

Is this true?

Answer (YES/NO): NO